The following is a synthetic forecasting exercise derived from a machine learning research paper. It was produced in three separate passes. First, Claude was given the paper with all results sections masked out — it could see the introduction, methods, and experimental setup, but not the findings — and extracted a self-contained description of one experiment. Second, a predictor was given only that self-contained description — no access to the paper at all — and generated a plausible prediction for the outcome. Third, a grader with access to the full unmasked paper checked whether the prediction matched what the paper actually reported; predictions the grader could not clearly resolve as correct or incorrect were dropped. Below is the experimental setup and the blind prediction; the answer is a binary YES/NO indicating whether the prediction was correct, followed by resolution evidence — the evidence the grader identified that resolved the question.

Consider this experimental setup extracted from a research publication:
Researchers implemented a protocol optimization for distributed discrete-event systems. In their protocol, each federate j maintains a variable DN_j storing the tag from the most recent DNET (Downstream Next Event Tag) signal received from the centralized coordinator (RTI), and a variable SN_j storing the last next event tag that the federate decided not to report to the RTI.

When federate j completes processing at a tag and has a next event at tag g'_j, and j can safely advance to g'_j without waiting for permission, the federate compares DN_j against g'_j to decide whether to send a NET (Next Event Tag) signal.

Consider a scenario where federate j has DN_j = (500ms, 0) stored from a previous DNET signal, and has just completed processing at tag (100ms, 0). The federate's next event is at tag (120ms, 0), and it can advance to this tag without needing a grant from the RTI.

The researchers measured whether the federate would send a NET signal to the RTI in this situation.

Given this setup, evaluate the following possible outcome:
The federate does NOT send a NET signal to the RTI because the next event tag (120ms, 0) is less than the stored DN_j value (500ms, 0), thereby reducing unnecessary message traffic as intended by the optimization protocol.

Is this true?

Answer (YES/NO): YES